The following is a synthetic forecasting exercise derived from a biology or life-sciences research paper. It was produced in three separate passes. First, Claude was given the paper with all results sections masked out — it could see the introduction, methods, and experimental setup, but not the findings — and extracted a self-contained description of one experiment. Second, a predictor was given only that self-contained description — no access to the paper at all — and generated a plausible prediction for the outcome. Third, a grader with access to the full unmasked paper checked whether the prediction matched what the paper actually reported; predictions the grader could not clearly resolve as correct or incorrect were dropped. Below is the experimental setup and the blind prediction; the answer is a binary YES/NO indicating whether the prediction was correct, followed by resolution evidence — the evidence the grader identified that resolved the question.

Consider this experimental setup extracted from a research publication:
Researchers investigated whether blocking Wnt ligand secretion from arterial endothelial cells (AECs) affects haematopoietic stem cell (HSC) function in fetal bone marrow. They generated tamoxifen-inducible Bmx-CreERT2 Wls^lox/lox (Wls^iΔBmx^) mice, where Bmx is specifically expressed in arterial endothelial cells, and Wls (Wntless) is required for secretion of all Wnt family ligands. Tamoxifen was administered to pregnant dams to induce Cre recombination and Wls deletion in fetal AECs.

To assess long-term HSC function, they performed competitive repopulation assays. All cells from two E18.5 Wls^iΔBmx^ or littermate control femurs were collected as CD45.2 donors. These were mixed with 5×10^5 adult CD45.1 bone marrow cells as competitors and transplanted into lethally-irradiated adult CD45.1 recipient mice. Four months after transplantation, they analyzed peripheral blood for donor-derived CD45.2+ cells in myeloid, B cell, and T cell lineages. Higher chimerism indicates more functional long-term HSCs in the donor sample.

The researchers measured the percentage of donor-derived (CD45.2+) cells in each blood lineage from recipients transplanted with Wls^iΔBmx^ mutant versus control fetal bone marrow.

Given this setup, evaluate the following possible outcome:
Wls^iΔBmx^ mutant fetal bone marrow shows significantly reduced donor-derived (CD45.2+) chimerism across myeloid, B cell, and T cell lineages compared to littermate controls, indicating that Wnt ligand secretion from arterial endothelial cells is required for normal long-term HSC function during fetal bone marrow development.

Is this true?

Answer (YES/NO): YES